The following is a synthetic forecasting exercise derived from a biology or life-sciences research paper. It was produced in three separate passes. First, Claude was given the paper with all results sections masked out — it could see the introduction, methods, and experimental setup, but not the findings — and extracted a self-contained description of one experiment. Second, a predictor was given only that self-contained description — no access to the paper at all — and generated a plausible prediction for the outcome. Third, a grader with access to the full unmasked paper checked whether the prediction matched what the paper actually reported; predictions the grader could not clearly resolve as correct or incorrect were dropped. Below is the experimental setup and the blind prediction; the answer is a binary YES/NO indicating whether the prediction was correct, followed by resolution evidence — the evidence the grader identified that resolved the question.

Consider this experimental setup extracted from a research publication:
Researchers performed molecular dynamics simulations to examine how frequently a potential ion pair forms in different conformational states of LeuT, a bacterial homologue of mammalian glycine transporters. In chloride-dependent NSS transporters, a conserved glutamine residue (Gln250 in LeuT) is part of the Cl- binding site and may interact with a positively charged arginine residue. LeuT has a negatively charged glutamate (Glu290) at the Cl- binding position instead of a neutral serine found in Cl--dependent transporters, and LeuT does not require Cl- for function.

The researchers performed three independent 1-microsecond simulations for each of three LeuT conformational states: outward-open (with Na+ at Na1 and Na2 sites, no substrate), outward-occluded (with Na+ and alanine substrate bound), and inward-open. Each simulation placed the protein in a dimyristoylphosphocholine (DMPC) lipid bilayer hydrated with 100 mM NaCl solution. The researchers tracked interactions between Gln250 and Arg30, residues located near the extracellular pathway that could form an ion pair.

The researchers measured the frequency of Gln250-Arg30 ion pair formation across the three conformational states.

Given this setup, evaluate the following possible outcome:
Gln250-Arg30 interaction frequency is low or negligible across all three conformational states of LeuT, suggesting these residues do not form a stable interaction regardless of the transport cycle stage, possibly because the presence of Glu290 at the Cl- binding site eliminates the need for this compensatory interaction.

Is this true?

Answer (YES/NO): NO